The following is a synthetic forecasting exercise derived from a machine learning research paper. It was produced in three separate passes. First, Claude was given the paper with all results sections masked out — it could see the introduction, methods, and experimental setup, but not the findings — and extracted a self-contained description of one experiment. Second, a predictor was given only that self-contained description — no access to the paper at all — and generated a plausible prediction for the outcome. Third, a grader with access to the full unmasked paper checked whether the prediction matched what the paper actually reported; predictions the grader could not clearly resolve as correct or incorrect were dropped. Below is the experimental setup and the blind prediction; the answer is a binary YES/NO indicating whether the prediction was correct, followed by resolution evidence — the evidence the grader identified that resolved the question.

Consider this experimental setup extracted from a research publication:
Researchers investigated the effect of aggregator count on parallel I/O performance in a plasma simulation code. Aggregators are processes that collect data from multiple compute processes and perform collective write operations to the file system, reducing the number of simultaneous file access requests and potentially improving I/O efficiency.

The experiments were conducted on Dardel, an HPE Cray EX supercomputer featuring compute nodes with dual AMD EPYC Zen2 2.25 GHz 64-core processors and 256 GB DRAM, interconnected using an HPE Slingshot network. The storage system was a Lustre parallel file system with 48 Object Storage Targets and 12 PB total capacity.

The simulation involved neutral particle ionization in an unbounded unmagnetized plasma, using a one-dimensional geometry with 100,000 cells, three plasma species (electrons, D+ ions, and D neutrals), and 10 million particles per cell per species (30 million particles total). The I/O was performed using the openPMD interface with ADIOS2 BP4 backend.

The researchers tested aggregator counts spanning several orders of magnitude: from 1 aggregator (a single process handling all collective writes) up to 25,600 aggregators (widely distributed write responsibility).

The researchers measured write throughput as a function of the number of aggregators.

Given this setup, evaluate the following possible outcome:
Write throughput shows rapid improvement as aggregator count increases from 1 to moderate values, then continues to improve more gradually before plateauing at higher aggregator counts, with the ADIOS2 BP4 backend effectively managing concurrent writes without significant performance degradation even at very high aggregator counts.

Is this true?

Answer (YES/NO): NO